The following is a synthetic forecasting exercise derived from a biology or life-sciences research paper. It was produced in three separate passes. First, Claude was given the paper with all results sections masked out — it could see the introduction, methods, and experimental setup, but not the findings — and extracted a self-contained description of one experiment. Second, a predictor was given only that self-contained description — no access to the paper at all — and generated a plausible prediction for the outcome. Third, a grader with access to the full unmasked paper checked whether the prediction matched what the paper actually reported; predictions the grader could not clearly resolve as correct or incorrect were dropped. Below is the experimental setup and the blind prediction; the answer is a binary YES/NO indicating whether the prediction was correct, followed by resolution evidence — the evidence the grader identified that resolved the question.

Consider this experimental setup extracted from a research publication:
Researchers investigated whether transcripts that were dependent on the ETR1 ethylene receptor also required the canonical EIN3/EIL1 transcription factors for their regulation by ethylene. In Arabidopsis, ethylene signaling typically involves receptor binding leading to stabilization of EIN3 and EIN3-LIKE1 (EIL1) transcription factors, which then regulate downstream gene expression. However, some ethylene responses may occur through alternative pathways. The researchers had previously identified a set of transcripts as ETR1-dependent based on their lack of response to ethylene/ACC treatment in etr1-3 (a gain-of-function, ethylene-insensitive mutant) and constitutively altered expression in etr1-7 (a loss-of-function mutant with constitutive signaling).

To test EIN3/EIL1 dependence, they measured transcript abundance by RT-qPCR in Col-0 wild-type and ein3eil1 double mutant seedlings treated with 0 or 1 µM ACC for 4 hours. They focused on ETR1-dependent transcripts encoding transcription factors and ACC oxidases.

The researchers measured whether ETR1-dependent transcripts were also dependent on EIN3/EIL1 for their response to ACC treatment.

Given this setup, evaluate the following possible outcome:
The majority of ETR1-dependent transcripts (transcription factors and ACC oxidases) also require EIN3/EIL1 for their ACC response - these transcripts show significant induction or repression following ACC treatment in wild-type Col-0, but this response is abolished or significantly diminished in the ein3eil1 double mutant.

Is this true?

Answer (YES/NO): NO